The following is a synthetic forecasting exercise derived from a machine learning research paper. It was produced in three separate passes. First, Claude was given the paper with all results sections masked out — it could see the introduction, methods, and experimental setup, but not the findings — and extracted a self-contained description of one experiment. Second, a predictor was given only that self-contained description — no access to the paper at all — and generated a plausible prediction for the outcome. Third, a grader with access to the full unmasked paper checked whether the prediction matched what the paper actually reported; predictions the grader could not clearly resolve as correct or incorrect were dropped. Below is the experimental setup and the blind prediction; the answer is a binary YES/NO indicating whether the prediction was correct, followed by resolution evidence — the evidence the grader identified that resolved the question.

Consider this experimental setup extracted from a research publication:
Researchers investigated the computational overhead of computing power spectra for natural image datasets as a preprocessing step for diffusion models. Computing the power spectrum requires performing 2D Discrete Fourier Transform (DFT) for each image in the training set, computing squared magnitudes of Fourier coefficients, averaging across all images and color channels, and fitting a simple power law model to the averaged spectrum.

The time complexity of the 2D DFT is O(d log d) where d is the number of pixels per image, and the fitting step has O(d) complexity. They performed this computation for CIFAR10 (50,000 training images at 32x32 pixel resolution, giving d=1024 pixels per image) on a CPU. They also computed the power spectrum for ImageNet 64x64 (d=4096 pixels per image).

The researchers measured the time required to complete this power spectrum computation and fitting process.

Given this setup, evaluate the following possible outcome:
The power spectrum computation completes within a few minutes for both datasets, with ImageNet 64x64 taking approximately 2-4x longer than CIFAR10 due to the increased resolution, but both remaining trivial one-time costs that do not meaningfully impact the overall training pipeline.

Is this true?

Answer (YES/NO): NO